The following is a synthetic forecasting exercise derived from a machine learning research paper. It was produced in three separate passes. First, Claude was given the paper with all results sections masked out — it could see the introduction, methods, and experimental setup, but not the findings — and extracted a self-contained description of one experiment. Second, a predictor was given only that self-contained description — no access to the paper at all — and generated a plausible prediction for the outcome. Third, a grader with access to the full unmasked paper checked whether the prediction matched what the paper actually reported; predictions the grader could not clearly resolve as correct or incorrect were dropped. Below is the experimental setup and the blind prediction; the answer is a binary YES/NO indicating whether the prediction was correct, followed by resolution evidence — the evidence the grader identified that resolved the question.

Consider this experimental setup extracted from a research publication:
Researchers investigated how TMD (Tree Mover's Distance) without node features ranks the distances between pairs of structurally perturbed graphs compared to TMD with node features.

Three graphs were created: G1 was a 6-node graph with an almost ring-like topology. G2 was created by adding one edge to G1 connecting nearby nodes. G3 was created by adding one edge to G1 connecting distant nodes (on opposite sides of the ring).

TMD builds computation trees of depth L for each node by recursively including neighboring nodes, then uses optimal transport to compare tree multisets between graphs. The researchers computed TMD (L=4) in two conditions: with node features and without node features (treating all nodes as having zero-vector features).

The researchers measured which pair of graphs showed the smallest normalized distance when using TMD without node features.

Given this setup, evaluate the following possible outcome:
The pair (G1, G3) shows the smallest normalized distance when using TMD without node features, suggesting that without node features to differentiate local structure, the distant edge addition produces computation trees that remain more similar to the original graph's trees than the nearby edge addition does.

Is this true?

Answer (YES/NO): NO